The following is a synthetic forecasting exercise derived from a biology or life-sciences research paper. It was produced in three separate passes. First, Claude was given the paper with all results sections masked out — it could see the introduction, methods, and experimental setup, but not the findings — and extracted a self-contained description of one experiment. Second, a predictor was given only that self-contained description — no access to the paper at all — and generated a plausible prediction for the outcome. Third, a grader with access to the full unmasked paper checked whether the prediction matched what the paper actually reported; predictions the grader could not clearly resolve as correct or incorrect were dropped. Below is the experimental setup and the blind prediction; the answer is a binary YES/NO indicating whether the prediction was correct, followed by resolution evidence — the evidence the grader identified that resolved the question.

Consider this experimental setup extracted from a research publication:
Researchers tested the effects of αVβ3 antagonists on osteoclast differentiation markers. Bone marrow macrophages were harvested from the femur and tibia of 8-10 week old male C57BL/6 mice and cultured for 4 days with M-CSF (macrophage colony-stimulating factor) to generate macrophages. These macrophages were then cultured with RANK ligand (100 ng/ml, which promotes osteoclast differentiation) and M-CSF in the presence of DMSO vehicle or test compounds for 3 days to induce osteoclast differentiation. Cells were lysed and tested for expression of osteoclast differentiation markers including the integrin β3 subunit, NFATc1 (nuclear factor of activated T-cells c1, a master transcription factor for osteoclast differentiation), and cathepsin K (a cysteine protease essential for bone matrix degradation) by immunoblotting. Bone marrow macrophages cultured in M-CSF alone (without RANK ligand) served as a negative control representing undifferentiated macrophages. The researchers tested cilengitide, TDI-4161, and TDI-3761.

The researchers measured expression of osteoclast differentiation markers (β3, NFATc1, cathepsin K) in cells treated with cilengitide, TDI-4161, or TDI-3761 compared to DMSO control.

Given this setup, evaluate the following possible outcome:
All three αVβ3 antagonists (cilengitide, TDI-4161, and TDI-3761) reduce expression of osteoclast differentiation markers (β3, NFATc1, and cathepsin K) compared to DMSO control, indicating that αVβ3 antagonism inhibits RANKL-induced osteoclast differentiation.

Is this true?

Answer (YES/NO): NO